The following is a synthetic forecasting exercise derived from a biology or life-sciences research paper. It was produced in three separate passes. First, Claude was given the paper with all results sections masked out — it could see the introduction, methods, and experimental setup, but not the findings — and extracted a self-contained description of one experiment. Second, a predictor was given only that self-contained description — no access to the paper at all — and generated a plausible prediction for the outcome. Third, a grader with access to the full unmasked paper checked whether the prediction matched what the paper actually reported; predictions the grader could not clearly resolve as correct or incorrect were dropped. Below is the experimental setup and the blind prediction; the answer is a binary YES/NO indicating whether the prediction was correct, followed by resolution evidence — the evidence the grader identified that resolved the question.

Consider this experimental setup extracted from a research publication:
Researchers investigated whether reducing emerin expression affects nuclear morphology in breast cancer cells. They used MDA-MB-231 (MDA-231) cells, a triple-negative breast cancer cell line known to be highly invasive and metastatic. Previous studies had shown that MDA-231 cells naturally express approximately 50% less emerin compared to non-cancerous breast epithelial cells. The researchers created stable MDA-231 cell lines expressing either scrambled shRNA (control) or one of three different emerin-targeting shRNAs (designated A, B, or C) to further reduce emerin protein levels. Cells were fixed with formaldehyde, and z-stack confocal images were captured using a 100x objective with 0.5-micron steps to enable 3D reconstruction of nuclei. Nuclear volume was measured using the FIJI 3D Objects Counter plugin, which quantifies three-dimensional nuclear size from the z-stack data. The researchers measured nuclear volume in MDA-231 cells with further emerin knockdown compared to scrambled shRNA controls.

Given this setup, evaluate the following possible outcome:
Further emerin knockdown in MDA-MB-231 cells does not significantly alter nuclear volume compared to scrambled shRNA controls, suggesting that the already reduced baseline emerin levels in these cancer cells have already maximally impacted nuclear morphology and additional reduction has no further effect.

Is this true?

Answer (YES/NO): YES